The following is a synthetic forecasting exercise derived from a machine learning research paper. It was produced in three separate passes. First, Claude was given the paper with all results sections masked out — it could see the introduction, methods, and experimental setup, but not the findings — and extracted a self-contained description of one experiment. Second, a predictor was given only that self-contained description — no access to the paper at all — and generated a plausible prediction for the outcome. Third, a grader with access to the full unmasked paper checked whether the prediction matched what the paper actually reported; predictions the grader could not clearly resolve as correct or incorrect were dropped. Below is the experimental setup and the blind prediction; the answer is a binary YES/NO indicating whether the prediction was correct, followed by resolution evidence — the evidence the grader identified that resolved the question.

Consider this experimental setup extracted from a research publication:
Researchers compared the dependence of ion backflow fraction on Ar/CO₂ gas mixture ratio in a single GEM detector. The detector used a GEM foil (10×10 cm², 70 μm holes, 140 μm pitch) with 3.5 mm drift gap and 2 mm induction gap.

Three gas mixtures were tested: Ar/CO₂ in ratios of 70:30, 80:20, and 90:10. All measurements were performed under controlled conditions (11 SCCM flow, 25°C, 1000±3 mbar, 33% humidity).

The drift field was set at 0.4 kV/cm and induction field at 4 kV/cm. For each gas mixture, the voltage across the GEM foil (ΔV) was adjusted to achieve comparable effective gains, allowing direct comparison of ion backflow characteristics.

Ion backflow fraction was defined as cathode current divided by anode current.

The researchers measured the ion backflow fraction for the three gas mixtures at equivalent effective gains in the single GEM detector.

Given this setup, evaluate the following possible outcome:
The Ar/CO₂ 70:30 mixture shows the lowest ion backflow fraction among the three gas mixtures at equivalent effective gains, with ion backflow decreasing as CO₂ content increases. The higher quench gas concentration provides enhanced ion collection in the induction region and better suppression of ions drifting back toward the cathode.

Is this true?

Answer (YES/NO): NO